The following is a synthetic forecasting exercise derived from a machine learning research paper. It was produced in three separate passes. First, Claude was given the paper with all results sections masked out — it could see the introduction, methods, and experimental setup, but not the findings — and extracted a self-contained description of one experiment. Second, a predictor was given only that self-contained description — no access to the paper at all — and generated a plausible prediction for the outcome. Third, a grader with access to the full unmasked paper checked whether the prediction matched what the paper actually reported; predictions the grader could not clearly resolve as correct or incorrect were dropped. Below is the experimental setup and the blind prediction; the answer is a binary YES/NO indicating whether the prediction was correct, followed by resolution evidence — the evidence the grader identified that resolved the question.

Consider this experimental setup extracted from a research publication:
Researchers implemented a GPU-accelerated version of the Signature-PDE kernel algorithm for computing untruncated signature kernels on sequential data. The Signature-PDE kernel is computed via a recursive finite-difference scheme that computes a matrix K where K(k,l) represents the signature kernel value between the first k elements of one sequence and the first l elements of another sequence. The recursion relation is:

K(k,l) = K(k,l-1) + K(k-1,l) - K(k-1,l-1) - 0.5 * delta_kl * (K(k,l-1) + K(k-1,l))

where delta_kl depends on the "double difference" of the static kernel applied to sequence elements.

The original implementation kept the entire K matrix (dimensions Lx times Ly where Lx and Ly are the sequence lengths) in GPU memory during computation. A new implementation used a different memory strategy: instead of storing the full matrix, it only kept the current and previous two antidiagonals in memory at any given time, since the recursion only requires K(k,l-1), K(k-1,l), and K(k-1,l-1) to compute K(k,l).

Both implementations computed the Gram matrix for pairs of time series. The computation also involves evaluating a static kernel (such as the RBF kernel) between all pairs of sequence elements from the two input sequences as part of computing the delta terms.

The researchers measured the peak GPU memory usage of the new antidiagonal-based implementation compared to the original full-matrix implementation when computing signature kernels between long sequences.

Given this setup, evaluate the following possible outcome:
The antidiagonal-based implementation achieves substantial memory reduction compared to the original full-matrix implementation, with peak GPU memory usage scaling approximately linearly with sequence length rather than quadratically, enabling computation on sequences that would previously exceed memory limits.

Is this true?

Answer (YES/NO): NO